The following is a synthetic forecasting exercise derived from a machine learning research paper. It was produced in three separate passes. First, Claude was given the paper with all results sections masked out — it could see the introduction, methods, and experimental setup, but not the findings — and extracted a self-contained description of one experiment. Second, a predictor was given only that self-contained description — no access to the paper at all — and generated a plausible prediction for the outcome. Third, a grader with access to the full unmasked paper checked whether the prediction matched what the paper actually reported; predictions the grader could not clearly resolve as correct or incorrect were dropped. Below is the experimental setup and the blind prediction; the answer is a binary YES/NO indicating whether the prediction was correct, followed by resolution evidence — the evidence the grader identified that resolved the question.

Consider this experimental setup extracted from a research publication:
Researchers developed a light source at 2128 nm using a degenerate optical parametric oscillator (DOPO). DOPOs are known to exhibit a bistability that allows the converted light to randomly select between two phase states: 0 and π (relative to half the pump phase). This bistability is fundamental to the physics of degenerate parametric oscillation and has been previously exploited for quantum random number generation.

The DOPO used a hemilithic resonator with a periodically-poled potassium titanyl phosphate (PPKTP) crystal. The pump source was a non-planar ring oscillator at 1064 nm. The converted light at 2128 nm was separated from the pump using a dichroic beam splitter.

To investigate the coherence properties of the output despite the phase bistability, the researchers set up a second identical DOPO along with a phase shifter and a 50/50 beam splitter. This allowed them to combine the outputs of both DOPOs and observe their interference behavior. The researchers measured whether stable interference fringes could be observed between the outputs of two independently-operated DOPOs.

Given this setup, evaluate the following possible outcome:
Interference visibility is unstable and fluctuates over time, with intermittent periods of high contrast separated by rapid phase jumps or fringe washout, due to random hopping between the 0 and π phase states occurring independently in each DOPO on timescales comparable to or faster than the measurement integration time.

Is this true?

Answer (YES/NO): NO